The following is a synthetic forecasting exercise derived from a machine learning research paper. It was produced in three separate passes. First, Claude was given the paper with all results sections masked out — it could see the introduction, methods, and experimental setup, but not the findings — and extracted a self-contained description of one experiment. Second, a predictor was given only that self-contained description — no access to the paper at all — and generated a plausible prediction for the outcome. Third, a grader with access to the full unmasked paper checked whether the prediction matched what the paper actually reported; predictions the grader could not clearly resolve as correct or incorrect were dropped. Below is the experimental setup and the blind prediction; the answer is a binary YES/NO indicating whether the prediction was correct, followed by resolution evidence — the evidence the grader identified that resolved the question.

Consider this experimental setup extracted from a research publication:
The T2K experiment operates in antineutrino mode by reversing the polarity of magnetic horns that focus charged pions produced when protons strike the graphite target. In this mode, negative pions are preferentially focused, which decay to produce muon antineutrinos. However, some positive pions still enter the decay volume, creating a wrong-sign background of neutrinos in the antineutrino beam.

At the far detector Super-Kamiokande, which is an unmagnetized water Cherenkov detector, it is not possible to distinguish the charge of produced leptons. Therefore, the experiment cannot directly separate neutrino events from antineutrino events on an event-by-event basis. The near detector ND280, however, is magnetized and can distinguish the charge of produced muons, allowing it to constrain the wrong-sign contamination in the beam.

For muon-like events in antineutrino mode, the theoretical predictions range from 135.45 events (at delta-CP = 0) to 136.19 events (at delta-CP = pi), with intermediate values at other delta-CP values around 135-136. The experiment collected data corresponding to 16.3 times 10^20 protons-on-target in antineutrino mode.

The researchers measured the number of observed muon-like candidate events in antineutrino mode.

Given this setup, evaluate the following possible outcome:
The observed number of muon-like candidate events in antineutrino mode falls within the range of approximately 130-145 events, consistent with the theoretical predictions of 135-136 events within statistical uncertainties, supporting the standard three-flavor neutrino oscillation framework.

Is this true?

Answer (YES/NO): YES